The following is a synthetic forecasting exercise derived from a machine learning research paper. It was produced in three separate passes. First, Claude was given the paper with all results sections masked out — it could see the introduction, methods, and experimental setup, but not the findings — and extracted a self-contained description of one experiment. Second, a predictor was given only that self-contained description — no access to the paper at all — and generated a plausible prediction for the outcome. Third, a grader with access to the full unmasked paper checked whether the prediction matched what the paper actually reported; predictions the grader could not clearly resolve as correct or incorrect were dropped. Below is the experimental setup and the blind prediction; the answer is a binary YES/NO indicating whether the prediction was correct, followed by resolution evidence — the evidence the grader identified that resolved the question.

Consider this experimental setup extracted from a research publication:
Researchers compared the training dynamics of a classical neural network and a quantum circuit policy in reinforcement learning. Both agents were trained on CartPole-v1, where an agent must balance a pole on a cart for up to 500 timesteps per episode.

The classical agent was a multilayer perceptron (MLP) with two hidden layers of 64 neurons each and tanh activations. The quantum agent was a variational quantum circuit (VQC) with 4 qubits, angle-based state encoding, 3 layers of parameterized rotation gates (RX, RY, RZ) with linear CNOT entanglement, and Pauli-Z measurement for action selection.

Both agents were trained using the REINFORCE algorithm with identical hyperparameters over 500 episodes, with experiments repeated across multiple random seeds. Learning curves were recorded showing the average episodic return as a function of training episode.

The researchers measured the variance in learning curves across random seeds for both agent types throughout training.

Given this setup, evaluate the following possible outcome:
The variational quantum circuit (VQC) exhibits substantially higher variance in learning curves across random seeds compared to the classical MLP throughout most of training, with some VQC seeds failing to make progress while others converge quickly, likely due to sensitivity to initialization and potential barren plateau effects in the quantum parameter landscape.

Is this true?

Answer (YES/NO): NO